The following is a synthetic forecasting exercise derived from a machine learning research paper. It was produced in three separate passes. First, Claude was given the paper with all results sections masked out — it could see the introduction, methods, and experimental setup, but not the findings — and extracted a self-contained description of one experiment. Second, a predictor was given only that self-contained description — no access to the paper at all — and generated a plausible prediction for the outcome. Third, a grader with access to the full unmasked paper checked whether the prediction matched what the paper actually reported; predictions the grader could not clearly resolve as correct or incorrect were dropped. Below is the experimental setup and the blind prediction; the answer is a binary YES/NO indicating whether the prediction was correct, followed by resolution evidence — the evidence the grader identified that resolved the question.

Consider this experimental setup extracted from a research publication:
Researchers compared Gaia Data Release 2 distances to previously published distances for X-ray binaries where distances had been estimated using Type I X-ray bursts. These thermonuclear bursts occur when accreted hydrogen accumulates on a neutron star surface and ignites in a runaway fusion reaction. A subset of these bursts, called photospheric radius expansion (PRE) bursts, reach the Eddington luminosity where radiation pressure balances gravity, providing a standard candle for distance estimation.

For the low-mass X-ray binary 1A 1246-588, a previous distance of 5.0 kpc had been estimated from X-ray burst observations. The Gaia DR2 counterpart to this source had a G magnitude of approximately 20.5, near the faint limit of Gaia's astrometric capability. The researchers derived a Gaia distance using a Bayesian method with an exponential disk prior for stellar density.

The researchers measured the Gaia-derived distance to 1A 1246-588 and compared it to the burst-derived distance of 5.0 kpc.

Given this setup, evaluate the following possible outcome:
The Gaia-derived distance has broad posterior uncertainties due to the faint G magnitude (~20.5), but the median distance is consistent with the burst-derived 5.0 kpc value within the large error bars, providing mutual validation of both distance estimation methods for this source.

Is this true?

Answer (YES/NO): NO